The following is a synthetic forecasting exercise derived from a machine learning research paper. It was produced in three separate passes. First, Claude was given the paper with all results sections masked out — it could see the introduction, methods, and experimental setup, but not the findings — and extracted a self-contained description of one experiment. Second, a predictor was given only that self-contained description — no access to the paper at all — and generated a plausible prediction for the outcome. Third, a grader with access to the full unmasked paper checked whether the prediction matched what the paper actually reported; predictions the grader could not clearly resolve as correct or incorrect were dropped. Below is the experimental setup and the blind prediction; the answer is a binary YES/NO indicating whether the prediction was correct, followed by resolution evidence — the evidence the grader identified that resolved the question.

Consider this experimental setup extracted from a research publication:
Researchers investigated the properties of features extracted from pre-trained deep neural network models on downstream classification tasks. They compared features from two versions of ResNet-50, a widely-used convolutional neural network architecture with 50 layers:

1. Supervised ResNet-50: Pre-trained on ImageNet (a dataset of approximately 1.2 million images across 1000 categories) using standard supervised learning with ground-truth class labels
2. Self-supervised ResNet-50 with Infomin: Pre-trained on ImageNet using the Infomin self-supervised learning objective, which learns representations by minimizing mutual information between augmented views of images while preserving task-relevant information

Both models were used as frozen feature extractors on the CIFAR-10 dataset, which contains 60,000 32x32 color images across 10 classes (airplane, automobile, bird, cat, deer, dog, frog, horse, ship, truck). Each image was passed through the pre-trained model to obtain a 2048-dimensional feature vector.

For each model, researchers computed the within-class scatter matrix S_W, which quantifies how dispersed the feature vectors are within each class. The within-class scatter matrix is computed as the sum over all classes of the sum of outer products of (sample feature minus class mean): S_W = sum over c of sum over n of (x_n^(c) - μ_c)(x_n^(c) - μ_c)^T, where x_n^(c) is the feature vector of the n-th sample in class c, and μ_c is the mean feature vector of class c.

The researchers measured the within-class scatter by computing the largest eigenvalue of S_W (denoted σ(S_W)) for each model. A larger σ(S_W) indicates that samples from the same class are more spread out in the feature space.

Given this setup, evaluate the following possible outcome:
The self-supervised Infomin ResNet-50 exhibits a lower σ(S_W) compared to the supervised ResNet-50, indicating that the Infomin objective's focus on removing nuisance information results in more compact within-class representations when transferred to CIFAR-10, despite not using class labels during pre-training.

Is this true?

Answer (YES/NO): NO